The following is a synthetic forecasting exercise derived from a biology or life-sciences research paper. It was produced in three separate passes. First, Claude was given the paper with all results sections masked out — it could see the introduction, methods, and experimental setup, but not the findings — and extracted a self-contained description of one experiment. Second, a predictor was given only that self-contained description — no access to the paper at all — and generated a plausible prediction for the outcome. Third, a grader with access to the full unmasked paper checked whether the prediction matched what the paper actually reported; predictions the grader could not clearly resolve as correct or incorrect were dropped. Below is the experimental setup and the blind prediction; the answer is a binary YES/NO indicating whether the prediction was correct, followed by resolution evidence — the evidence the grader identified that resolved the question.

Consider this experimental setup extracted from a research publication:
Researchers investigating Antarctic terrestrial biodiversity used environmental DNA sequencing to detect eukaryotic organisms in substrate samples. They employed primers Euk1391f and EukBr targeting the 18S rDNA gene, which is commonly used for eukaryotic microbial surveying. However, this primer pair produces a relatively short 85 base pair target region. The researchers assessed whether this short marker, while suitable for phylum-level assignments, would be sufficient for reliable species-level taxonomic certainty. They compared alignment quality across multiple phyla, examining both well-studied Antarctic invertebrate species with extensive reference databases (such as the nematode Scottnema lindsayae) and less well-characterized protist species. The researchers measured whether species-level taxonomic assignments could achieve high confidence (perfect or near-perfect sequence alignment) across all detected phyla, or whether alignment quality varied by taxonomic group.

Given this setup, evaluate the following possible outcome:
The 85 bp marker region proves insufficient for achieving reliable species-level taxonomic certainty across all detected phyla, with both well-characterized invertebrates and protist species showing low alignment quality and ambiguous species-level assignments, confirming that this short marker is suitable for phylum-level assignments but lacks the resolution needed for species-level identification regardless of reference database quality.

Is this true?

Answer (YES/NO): NO